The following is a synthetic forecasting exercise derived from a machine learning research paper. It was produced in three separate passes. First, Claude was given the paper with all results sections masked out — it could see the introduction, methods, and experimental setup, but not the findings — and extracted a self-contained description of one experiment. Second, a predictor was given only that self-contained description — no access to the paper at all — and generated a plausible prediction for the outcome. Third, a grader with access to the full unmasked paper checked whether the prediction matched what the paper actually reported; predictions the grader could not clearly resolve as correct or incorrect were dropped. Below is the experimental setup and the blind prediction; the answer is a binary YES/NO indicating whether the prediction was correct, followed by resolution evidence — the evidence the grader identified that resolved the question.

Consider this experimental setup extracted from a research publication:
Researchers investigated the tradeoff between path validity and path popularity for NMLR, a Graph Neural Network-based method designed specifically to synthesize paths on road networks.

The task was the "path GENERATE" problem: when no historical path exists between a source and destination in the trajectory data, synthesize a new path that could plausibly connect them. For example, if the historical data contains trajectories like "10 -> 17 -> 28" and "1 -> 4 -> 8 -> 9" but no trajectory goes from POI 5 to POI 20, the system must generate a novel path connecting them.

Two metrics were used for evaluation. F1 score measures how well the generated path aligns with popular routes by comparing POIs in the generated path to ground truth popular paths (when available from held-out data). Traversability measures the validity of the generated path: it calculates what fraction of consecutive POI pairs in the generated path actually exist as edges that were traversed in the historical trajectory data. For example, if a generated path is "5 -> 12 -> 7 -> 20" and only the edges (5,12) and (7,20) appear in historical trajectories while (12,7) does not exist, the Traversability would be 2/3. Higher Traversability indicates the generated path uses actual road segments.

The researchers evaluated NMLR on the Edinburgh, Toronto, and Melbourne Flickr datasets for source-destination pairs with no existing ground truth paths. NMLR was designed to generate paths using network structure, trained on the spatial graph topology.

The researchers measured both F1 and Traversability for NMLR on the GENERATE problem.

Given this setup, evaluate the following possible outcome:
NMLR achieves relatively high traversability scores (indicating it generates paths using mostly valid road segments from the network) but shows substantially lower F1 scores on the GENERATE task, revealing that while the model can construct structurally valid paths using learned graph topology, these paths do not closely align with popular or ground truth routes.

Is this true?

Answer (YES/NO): YES